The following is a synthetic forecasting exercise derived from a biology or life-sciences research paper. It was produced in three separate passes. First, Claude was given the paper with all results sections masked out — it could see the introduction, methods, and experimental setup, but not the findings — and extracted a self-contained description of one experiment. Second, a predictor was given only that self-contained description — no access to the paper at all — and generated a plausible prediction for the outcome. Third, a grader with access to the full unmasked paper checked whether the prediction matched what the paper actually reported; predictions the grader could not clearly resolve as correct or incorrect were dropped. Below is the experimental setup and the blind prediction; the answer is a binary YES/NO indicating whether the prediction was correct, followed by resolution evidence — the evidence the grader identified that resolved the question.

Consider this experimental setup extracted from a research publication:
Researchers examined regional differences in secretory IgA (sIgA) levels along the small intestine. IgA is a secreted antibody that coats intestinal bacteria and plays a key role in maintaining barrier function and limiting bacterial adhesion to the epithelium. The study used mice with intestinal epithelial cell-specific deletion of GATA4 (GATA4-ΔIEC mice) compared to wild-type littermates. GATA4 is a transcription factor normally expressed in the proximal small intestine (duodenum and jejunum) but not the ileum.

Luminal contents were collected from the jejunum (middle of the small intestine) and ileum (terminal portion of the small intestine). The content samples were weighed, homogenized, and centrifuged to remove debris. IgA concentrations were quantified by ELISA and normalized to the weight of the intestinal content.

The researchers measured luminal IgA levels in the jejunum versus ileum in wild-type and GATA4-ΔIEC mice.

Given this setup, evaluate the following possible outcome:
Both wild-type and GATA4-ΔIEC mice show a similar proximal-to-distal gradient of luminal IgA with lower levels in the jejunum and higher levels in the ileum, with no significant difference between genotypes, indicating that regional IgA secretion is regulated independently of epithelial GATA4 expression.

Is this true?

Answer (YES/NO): NO